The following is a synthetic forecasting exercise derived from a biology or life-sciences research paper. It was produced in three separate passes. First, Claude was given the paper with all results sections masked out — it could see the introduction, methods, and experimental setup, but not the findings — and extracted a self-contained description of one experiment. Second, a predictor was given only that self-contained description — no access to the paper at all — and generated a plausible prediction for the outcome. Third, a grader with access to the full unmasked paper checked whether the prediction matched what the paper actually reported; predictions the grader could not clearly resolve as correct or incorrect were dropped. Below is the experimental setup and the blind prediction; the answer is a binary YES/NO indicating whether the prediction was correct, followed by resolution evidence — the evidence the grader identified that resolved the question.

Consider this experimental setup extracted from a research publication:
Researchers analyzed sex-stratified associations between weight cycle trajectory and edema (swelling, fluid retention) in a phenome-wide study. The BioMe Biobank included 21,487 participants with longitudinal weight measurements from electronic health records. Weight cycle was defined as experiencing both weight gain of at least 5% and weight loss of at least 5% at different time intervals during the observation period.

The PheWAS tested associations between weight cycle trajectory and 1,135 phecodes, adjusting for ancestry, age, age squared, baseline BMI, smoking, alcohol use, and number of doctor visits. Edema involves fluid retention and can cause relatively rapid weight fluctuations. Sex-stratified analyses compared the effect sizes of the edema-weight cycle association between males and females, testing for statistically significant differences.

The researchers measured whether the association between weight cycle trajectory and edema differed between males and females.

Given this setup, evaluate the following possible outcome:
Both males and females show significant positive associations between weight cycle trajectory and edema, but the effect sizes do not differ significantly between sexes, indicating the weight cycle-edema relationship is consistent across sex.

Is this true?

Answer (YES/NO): NO